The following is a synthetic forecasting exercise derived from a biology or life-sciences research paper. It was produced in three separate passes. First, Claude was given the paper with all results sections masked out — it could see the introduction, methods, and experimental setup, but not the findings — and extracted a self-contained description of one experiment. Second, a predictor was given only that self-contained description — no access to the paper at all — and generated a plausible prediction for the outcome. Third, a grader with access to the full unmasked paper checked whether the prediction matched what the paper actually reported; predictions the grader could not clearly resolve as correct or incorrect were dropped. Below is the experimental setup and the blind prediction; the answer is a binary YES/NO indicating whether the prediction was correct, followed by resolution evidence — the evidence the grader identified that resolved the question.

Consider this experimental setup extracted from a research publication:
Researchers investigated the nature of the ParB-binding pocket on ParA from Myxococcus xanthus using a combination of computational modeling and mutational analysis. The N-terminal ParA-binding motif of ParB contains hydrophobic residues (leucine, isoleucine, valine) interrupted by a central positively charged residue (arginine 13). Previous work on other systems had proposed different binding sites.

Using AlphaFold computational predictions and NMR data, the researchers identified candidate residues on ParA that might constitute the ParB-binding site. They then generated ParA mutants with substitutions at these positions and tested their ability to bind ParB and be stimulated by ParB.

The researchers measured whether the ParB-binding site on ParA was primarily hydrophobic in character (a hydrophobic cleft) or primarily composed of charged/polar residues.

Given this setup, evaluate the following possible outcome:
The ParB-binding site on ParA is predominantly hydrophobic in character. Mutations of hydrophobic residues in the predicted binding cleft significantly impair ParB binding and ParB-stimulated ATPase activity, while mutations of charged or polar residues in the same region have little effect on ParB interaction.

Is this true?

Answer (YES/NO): YES